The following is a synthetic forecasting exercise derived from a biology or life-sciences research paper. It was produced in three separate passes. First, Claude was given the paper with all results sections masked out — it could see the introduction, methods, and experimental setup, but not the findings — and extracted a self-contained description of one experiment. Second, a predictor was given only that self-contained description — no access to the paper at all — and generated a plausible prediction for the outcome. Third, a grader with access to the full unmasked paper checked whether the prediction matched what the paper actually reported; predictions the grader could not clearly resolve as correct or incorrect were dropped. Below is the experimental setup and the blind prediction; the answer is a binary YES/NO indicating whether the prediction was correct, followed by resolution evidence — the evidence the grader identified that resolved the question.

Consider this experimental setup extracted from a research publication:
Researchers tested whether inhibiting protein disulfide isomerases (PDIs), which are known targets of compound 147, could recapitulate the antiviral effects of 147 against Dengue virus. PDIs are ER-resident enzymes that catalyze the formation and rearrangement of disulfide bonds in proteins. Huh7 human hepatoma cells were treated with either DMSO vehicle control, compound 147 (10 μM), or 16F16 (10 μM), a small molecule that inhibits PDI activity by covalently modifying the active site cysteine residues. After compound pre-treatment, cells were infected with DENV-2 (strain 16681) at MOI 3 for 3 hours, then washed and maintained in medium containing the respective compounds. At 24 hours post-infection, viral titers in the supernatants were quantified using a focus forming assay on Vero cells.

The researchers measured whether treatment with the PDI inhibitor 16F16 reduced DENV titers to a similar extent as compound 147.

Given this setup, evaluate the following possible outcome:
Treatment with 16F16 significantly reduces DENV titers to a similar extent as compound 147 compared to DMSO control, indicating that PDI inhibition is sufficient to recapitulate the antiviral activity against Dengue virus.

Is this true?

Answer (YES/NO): NO